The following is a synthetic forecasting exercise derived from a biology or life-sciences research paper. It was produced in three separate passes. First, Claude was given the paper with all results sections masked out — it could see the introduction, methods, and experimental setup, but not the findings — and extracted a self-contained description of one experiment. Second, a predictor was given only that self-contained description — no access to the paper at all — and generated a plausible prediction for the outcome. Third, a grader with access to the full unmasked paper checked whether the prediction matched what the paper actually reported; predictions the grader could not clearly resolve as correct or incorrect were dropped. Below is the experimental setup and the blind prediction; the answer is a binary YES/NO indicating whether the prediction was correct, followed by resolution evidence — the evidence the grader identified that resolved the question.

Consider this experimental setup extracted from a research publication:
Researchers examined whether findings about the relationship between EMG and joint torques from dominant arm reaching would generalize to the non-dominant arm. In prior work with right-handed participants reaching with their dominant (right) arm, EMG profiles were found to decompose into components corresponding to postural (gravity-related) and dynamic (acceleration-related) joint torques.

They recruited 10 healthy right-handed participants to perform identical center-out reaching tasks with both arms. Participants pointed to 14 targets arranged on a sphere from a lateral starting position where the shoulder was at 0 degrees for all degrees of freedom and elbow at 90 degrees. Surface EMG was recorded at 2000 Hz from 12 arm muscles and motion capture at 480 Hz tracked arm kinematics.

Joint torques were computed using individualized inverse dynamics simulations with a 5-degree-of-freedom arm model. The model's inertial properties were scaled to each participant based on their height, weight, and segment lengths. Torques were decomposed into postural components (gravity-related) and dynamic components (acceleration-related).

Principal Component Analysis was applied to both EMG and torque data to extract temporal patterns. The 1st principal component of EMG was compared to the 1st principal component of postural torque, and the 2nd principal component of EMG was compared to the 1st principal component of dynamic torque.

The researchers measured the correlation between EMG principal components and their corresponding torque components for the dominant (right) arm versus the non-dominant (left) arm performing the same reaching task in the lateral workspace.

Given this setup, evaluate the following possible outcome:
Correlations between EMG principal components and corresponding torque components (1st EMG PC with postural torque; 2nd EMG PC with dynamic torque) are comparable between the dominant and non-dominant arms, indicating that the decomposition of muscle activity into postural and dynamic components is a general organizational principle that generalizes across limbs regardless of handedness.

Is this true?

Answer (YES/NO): YES